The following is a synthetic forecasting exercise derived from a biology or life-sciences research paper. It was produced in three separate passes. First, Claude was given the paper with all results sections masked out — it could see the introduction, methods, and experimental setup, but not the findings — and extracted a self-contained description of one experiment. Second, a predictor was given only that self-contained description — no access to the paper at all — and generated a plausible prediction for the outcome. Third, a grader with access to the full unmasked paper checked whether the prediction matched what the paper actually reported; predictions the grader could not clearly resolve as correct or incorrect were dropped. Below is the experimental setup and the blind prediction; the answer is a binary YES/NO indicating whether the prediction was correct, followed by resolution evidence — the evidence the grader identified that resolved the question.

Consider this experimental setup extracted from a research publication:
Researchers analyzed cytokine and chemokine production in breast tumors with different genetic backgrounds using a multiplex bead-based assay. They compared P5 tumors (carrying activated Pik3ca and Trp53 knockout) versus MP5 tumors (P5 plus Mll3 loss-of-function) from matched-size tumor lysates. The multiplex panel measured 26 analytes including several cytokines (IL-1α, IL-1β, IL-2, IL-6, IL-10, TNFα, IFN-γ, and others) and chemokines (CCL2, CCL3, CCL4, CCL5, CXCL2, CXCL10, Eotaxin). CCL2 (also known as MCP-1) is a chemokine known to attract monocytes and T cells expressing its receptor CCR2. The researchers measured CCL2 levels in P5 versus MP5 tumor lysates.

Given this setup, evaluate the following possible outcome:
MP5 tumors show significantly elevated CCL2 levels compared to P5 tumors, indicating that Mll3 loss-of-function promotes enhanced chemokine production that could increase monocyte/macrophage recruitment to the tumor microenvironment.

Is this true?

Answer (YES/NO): NO